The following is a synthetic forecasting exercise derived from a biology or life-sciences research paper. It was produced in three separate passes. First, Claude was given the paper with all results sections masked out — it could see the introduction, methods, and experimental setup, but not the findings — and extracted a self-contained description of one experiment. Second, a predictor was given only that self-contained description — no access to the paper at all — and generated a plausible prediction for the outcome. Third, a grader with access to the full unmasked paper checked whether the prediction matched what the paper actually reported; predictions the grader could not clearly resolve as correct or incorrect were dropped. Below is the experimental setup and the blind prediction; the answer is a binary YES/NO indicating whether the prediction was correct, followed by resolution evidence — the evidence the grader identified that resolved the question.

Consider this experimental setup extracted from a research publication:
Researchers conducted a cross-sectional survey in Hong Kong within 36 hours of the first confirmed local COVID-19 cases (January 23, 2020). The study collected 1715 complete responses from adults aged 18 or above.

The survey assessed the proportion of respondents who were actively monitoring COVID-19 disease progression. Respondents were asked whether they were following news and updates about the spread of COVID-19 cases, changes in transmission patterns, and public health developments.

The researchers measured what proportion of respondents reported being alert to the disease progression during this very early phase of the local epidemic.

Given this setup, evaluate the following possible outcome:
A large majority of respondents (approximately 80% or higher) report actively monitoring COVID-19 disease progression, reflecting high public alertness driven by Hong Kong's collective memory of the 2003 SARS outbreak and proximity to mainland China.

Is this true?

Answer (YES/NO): YES